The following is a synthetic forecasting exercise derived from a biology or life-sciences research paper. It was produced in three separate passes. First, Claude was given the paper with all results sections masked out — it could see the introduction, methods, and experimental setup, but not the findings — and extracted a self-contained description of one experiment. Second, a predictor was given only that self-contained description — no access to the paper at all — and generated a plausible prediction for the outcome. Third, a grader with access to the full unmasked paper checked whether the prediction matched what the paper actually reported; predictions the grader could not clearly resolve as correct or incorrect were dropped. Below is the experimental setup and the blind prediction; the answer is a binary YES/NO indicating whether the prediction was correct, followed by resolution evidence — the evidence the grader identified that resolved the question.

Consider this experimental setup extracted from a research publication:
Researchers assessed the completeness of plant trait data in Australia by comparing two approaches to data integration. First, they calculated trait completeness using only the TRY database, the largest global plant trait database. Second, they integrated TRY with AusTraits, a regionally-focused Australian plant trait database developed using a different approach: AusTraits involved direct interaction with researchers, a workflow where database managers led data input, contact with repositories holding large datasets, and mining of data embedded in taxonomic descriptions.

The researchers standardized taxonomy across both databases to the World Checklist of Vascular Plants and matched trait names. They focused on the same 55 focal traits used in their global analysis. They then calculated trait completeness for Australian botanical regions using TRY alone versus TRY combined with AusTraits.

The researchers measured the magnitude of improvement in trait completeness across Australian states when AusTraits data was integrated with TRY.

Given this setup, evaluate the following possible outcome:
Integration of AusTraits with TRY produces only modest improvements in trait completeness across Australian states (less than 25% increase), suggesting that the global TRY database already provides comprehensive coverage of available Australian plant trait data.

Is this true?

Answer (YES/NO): NO